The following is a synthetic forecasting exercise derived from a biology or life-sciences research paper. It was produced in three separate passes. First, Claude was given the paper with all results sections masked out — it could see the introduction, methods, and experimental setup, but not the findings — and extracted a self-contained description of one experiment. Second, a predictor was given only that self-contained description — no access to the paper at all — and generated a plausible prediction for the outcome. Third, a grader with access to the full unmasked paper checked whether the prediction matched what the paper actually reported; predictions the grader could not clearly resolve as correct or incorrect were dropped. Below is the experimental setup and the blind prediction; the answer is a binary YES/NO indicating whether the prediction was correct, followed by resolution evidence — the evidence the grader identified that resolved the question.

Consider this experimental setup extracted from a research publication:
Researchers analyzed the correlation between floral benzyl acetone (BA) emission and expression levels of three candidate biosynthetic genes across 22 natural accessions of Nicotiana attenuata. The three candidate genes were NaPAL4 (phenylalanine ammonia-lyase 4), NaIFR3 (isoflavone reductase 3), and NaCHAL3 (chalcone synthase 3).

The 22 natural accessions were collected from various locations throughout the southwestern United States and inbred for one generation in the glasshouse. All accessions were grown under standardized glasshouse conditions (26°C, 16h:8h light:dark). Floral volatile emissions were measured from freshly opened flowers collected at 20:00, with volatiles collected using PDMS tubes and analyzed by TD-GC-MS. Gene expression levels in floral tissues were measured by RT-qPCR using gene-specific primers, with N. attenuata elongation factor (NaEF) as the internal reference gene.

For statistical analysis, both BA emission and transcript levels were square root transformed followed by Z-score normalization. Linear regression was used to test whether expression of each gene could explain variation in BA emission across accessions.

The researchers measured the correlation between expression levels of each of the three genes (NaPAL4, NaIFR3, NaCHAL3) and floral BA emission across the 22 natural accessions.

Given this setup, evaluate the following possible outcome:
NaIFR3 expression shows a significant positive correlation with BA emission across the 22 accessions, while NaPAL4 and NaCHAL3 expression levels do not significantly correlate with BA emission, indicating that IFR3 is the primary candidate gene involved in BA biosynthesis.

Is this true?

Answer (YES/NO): NO